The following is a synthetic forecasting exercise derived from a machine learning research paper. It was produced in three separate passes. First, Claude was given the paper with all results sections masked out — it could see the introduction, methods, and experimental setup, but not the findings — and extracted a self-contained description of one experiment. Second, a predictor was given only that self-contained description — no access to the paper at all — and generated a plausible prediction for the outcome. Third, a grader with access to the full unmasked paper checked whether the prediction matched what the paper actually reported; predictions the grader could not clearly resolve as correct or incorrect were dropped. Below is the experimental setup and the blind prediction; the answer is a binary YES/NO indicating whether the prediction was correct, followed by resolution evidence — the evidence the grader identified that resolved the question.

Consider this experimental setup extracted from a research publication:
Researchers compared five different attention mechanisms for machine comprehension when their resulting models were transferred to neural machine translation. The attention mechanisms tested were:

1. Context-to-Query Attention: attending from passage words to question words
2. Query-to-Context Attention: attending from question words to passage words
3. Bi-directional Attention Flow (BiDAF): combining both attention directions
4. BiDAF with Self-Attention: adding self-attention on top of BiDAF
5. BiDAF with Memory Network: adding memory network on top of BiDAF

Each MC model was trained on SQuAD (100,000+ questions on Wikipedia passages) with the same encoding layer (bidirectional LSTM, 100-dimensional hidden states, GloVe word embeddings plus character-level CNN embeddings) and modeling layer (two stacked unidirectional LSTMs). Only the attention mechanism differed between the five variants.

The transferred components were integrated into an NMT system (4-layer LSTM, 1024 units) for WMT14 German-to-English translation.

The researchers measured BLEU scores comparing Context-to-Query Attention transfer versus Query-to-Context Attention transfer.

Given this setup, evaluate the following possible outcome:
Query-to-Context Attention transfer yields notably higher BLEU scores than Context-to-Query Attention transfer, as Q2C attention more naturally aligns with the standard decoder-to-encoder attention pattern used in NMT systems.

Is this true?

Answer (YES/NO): NO